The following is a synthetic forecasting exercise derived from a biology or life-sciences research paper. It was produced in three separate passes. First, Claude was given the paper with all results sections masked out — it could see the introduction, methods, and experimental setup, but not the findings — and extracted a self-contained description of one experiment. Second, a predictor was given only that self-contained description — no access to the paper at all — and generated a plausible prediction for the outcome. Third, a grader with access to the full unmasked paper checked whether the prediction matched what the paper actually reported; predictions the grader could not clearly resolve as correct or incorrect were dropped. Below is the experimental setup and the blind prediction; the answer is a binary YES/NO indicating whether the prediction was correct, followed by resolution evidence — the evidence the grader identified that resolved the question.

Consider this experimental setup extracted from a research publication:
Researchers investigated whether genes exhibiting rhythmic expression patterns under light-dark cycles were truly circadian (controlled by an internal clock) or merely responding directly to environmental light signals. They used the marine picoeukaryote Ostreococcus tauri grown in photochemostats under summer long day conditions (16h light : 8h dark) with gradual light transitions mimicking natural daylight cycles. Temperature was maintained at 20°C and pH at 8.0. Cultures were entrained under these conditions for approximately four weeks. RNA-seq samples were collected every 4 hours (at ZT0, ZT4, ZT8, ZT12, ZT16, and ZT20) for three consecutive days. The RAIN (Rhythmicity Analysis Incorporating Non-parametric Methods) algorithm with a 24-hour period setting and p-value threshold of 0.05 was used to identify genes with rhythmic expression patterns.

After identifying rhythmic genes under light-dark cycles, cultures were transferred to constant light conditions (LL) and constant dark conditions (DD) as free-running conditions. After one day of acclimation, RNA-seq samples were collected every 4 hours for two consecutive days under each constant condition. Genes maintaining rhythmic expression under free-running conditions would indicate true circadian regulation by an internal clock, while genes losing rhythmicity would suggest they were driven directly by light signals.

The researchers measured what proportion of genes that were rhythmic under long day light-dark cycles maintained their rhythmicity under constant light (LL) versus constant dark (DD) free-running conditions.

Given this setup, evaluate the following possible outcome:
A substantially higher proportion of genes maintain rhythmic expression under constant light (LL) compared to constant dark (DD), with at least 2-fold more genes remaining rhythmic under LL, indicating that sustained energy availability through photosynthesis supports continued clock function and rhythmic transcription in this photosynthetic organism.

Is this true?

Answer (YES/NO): NO